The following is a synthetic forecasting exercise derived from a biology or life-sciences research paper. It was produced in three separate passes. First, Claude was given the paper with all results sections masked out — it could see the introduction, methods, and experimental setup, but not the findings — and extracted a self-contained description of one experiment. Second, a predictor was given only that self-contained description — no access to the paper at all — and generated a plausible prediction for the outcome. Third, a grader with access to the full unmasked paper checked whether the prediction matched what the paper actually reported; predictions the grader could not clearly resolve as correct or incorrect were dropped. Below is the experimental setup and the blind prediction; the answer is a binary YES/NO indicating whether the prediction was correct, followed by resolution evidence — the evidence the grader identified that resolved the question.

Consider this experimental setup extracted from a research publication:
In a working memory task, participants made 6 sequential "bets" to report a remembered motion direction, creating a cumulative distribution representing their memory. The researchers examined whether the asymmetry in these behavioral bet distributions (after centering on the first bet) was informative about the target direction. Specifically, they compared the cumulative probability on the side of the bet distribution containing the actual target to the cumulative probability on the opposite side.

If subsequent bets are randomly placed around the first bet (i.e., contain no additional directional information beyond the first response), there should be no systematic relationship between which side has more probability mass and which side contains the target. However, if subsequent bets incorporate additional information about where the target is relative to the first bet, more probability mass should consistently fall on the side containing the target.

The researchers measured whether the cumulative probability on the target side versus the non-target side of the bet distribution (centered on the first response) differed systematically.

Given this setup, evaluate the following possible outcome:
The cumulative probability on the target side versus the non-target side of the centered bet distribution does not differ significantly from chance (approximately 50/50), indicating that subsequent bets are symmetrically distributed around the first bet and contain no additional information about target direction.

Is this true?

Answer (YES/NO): NO